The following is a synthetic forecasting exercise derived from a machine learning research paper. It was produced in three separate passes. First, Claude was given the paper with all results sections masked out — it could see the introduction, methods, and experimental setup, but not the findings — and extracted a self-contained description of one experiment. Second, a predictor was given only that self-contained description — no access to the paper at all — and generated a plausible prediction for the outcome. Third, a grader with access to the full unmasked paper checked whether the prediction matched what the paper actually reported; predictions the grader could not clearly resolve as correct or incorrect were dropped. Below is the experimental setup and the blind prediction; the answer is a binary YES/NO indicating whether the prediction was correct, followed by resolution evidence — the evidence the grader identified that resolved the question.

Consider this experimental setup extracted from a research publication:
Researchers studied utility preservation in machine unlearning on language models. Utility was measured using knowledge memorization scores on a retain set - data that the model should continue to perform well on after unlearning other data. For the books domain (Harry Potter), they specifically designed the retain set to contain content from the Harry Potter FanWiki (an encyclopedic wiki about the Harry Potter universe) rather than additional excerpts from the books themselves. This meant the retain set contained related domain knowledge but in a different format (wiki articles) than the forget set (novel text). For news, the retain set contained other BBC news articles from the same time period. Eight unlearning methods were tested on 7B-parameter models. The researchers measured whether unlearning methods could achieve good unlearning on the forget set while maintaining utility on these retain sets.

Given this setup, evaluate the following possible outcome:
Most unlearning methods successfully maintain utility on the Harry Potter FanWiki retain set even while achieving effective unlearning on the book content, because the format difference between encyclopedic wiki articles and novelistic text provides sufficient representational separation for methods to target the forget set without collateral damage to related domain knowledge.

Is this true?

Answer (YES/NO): NO